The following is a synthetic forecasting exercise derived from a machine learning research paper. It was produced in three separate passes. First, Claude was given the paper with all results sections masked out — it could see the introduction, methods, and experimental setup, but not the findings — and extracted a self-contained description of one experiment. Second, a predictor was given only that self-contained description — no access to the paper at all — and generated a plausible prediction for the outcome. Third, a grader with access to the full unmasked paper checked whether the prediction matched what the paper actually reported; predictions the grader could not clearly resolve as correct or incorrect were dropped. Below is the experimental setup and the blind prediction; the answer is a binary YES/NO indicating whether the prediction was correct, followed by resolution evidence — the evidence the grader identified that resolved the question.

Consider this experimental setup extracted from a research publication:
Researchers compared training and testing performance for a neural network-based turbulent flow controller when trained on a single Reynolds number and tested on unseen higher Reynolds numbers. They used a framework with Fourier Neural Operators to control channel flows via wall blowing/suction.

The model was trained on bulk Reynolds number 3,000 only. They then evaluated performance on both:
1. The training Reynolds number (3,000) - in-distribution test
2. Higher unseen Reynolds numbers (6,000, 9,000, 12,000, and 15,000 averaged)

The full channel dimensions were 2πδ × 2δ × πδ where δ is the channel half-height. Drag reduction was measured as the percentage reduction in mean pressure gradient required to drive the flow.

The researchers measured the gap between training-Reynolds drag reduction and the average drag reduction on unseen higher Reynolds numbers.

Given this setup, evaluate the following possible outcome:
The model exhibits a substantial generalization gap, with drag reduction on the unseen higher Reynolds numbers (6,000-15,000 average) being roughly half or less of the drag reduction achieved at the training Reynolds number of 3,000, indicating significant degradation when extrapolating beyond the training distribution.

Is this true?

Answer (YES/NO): NO